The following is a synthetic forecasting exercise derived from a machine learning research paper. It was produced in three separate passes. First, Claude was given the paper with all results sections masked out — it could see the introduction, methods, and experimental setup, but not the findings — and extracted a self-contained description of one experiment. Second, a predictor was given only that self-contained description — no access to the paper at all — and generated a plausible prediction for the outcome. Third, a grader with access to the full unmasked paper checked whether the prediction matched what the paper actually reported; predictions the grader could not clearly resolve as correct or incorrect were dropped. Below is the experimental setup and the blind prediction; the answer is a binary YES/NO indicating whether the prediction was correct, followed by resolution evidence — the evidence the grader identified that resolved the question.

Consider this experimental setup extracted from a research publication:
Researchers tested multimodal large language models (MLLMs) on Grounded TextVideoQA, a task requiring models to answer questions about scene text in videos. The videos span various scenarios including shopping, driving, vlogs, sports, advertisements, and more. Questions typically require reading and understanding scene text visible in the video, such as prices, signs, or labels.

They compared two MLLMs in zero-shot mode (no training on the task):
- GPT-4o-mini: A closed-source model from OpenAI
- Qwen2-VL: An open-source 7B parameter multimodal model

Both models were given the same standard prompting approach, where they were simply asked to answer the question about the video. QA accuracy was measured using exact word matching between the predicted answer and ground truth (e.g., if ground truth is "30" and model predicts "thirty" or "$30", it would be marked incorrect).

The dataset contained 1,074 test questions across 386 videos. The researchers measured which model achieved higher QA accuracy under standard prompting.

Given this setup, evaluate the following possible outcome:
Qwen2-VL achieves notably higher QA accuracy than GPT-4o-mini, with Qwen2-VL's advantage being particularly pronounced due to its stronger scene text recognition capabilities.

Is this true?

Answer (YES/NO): NO